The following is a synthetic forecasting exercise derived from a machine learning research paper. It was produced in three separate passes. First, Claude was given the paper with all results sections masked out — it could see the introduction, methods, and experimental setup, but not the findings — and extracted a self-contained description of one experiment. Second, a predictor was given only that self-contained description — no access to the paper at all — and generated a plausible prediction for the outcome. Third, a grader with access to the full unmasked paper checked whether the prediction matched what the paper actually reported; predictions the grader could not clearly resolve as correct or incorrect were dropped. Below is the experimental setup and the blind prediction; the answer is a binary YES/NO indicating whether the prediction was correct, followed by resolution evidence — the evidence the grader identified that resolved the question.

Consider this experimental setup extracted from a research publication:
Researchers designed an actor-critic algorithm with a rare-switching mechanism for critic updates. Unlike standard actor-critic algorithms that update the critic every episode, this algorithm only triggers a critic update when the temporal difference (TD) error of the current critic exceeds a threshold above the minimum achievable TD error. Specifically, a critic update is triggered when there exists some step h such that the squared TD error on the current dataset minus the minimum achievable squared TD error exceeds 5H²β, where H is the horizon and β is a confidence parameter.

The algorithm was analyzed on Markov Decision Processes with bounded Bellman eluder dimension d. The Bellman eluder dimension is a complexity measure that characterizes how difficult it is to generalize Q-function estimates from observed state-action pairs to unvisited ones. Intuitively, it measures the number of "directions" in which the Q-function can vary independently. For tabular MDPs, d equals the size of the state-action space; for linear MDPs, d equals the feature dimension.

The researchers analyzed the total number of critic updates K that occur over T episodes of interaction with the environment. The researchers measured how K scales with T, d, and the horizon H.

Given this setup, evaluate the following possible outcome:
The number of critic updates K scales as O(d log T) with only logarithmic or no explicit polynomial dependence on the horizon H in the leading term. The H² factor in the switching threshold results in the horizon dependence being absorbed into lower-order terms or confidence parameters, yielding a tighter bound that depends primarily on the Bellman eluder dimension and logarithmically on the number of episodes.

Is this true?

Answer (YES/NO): NO